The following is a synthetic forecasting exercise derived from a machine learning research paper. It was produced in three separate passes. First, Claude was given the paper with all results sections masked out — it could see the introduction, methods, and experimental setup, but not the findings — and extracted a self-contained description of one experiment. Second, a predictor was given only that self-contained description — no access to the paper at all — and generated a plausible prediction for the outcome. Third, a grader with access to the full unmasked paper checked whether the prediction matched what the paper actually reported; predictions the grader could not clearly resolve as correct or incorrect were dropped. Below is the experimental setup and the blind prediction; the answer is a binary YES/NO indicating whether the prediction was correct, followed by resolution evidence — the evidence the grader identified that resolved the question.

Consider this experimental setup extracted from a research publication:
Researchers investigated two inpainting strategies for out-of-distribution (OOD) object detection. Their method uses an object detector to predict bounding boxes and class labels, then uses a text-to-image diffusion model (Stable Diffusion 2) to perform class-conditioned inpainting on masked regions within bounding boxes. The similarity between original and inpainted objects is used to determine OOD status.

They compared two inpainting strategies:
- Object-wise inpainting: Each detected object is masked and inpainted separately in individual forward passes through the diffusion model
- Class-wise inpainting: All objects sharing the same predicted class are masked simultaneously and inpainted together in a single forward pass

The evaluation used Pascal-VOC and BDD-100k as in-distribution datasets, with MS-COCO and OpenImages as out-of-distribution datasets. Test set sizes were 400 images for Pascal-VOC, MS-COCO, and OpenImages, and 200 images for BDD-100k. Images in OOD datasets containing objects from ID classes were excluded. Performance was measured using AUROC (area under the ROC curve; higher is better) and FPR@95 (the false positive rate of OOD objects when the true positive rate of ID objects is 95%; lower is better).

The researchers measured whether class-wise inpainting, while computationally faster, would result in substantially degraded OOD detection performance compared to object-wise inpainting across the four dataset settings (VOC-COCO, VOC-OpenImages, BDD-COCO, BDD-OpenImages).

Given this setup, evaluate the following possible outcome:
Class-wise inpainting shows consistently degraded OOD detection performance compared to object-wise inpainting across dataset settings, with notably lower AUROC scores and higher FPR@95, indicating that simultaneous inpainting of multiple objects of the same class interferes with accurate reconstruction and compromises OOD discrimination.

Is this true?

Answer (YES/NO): NO